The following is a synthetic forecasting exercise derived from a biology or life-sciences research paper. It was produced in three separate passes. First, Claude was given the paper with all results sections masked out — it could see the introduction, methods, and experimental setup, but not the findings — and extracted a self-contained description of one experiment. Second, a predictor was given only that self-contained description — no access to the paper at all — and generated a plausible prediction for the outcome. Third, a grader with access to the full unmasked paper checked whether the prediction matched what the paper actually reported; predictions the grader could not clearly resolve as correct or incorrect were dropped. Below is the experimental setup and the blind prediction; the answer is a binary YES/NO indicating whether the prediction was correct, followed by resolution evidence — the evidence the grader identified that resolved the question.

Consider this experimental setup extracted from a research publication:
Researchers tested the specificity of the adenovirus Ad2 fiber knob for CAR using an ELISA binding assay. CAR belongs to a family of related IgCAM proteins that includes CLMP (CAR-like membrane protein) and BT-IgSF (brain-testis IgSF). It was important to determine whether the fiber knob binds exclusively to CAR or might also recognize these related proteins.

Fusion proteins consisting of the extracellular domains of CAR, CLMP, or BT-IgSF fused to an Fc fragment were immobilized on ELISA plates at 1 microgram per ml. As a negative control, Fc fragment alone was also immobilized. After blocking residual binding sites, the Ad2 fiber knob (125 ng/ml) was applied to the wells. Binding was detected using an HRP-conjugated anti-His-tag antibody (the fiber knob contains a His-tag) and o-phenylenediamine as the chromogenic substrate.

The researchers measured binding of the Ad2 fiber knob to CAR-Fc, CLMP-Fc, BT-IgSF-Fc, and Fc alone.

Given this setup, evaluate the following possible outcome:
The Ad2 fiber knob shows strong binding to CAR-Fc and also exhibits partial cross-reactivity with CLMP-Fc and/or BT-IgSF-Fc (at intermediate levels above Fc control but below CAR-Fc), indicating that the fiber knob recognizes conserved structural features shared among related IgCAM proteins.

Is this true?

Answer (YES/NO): NO